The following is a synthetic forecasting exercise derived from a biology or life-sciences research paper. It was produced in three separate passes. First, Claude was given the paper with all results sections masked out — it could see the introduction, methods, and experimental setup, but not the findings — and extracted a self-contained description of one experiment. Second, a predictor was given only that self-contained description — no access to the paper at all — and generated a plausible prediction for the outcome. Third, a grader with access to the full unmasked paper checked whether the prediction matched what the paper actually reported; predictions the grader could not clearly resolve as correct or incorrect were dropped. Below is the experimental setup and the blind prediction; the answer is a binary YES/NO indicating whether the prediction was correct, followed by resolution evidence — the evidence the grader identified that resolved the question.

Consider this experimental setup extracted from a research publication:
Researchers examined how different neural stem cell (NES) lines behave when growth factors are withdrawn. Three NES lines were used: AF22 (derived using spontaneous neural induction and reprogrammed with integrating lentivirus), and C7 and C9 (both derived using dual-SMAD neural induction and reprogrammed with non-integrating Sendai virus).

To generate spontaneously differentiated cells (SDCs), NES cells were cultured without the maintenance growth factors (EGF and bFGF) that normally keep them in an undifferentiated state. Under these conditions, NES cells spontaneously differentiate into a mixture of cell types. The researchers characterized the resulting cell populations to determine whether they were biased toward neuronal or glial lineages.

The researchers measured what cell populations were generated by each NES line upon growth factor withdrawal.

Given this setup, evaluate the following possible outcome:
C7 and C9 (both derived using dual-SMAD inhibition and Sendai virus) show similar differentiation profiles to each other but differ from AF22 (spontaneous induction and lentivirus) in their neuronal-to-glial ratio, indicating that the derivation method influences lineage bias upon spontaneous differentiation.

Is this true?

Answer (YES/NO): YES